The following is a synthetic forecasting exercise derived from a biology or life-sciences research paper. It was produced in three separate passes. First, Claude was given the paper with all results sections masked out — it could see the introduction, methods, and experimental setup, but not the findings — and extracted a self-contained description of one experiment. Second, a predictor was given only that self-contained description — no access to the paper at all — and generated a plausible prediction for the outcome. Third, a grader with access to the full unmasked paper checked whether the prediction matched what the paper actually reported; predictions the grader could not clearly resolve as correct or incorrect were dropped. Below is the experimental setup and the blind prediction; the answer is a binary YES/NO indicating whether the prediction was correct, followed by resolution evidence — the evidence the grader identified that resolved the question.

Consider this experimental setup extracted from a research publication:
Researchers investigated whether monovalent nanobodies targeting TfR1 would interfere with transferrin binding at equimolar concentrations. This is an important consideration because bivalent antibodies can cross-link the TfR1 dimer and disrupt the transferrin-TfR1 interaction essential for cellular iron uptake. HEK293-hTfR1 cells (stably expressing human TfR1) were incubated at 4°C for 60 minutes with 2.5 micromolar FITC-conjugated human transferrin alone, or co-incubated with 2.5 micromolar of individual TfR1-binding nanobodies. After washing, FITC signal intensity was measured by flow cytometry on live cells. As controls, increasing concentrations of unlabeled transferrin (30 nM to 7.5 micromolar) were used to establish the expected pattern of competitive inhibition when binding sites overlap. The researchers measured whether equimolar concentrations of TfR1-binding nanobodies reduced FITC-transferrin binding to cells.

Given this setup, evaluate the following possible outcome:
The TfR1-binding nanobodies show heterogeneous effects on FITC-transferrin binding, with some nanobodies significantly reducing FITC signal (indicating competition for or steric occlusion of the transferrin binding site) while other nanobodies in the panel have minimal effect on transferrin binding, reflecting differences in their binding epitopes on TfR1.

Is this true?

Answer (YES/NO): YES